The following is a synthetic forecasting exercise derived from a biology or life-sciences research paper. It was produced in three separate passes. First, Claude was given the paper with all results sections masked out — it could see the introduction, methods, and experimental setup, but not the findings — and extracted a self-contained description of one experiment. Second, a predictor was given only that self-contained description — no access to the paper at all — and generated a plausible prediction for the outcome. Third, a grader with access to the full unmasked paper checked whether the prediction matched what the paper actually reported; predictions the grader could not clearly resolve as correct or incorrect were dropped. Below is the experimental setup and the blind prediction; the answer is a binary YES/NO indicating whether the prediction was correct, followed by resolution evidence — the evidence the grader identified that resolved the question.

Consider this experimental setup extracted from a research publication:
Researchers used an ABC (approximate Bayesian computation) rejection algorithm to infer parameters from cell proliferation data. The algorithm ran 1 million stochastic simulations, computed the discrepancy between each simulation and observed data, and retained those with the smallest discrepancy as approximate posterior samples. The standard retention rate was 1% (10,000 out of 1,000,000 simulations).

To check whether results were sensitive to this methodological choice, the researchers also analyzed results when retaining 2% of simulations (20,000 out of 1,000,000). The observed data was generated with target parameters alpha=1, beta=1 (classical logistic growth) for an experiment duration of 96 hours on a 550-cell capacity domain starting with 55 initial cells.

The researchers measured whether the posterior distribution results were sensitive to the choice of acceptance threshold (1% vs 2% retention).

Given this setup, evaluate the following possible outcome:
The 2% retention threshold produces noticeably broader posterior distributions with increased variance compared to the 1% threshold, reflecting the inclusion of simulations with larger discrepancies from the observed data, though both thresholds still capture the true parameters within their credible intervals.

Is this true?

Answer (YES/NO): NO